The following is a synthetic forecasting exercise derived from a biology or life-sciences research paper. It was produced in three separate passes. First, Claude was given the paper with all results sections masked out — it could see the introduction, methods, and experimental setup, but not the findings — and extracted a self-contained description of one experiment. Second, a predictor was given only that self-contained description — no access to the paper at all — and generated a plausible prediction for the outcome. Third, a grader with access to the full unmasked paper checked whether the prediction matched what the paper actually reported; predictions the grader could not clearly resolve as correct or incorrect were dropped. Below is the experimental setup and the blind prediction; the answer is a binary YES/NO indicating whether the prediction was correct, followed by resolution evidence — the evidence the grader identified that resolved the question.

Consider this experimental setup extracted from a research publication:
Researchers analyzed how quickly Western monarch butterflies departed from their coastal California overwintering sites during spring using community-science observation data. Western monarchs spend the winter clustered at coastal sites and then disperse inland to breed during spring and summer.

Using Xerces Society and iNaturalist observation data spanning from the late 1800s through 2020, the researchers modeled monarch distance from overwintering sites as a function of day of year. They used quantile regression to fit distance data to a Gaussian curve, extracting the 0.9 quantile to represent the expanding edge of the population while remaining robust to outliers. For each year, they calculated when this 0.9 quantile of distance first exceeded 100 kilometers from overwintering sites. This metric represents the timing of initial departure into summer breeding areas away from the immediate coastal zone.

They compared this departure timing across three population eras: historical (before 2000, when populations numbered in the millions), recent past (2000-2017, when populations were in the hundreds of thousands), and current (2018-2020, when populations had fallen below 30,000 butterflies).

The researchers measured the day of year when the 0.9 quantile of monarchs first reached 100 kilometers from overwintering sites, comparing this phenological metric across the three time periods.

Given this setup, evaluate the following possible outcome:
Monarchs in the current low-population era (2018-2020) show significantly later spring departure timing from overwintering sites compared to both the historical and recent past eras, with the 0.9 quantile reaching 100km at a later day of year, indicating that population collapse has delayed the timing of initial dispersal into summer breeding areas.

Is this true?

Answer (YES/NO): YES